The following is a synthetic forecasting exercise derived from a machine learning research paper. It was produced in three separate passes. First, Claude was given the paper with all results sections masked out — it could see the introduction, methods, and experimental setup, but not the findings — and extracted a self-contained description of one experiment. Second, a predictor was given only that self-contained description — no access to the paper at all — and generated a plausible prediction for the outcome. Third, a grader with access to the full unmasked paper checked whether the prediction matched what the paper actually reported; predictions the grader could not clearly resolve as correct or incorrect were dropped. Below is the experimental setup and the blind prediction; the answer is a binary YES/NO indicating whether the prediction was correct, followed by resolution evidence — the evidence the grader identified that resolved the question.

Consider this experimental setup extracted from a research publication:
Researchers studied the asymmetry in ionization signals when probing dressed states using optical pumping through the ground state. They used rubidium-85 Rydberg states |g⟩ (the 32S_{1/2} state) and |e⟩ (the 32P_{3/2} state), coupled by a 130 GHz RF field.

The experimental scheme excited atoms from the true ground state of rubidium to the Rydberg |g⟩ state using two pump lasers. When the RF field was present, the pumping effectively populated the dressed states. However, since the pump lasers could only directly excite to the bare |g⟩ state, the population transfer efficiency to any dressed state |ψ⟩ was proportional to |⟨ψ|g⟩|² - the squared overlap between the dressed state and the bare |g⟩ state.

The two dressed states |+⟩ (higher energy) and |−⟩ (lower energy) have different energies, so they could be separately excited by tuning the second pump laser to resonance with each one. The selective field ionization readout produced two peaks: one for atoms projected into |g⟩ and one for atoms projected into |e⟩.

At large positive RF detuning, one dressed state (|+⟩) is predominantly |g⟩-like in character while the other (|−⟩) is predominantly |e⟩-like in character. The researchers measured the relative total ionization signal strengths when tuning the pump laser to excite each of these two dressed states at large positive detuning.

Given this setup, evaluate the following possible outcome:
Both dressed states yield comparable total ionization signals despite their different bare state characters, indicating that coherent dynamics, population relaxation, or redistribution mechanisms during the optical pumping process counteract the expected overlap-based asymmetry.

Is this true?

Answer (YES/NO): NO